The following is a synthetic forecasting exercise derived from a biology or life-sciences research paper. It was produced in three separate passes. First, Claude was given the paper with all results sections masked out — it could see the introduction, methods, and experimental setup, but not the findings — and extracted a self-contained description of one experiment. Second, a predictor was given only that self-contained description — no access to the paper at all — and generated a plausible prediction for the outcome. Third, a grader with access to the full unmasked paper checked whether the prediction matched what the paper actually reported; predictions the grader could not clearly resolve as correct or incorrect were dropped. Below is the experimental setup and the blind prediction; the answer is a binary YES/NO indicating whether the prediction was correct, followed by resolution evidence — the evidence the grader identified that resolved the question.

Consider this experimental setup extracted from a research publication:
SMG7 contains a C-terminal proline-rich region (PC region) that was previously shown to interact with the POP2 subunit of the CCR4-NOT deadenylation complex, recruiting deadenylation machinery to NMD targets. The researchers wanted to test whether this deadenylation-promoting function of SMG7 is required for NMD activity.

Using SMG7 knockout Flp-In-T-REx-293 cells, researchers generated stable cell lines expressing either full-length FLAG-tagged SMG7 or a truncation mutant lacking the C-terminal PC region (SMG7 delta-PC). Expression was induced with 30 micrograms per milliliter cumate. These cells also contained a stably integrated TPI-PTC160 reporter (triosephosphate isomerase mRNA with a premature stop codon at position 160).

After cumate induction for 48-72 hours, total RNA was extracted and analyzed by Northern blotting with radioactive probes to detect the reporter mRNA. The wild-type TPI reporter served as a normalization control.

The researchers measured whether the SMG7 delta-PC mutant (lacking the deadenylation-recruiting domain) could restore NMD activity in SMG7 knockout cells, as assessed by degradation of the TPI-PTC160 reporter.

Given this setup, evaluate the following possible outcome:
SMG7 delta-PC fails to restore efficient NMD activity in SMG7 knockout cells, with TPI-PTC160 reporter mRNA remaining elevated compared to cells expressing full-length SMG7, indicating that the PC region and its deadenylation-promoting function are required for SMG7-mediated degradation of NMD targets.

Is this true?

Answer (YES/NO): NO